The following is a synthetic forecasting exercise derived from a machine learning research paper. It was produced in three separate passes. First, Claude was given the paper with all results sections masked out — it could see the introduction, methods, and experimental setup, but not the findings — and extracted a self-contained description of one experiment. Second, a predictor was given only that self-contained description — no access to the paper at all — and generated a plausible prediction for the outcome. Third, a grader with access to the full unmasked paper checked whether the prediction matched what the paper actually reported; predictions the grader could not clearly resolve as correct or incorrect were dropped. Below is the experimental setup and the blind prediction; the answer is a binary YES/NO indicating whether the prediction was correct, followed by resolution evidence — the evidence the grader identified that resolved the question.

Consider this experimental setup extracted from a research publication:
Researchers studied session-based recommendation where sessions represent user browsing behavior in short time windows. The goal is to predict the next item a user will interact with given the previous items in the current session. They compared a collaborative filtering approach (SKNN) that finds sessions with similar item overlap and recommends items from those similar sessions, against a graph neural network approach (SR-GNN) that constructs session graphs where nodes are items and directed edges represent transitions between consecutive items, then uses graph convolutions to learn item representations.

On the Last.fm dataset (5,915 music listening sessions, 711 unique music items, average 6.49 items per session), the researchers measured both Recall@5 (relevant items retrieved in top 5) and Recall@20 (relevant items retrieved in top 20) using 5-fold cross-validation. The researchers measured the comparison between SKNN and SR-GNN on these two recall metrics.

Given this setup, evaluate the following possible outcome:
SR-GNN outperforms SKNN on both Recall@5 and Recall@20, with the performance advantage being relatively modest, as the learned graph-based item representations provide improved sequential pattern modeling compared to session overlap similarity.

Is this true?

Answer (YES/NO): NO